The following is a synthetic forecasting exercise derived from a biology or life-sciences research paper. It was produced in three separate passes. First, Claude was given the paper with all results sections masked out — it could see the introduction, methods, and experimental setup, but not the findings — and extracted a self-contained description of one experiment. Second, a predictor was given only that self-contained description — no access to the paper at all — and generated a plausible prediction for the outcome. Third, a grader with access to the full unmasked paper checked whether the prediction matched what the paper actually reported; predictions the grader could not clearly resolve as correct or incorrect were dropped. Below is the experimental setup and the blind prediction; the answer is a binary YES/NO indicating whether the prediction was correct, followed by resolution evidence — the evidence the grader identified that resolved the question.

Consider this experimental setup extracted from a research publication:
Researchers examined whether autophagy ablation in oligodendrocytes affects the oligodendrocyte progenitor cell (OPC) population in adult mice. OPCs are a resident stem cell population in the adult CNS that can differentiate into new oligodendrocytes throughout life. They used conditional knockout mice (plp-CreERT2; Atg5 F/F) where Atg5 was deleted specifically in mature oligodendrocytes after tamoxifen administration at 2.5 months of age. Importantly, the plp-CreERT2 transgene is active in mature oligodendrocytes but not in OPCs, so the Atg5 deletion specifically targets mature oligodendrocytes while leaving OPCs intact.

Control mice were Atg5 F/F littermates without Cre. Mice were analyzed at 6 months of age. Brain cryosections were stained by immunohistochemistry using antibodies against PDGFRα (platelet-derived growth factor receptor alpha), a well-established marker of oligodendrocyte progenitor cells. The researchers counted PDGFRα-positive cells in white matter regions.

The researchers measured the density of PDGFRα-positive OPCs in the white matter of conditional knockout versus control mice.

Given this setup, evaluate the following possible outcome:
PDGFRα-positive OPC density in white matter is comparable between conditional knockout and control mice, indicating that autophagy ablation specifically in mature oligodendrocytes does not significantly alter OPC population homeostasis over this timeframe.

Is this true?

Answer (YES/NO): YES